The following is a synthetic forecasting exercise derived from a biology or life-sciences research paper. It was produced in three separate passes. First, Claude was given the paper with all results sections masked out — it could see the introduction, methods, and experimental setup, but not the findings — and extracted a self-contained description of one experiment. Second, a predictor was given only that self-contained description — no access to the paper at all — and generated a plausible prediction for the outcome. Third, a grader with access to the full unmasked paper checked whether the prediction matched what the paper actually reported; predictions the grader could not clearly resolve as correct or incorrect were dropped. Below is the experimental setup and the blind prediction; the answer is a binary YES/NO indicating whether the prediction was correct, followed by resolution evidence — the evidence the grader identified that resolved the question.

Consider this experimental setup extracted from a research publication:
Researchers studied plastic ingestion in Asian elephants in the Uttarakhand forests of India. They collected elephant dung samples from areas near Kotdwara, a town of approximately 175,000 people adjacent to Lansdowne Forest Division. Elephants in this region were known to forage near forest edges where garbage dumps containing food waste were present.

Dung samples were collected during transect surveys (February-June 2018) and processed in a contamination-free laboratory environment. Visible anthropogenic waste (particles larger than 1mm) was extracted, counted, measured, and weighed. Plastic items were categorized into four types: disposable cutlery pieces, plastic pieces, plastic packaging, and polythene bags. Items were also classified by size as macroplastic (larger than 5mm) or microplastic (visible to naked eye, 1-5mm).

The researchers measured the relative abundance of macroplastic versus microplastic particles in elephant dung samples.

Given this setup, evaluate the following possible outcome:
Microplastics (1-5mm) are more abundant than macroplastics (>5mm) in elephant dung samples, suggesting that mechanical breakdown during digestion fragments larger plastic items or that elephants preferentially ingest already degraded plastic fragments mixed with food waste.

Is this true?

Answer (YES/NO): NO